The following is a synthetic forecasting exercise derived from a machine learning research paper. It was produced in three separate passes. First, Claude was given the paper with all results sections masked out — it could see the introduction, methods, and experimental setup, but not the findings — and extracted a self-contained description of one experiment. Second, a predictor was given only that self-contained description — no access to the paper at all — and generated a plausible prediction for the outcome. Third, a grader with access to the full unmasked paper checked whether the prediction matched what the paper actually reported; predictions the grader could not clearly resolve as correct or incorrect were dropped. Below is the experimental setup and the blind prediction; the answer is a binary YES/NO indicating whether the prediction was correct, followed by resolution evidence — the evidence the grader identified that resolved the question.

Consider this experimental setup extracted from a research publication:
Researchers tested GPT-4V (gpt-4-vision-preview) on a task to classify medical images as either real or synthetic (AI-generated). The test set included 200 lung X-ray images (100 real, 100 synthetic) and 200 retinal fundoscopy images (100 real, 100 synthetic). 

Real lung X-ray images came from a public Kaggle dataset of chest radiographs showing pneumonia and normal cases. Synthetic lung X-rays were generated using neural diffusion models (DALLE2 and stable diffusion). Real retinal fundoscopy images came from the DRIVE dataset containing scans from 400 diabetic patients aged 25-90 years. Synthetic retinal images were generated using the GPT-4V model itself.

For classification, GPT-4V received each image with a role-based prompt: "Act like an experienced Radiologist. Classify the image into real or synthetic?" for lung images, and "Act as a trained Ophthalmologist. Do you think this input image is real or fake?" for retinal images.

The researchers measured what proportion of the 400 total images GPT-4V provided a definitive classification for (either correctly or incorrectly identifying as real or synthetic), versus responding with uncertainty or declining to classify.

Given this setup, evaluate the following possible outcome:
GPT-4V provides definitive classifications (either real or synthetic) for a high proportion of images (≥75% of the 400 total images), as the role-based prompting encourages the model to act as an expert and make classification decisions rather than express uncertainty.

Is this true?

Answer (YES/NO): NO